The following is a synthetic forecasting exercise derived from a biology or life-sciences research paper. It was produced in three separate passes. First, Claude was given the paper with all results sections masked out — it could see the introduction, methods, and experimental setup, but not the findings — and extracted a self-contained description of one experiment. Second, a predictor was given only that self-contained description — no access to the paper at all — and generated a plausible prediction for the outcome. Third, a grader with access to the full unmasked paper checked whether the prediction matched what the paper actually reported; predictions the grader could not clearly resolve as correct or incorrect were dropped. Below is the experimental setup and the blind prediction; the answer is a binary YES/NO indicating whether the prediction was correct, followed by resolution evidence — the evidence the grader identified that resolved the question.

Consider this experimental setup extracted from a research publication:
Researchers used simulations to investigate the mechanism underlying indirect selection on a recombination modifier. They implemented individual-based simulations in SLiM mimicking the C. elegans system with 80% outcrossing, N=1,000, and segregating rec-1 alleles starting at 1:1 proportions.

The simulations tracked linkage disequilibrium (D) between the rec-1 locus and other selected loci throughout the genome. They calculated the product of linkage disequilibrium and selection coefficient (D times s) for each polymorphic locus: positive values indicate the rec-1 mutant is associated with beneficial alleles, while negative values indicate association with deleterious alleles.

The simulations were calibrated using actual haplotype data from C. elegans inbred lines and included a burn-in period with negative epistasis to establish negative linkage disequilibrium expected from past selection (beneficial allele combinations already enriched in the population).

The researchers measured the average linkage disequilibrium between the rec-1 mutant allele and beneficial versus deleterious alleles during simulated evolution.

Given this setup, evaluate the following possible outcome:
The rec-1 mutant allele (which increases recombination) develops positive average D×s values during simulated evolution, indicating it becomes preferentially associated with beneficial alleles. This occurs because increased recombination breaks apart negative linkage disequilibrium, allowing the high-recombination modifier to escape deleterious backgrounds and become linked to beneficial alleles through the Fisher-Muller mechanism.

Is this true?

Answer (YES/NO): YES